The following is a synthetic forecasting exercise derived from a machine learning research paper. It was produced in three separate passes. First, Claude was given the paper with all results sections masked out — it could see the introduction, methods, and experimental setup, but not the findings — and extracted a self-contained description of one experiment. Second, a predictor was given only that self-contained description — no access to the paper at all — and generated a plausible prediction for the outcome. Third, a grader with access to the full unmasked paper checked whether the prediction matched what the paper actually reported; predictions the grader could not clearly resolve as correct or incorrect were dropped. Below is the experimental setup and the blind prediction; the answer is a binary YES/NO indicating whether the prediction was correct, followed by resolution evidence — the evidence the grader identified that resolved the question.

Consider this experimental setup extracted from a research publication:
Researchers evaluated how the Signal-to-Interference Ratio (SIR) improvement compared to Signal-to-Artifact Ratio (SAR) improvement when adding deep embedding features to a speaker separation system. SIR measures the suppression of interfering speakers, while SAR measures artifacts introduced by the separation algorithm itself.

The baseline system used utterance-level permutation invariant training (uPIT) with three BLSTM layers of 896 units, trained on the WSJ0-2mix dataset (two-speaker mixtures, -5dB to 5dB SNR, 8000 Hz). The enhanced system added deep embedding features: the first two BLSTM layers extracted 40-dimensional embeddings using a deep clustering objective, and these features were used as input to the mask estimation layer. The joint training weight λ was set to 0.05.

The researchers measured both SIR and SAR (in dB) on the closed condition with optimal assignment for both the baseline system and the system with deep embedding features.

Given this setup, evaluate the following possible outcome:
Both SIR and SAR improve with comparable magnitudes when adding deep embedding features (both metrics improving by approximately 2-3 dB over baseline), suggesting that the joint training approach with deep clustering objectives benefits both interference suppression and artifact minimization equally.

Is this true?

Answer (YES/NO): NO